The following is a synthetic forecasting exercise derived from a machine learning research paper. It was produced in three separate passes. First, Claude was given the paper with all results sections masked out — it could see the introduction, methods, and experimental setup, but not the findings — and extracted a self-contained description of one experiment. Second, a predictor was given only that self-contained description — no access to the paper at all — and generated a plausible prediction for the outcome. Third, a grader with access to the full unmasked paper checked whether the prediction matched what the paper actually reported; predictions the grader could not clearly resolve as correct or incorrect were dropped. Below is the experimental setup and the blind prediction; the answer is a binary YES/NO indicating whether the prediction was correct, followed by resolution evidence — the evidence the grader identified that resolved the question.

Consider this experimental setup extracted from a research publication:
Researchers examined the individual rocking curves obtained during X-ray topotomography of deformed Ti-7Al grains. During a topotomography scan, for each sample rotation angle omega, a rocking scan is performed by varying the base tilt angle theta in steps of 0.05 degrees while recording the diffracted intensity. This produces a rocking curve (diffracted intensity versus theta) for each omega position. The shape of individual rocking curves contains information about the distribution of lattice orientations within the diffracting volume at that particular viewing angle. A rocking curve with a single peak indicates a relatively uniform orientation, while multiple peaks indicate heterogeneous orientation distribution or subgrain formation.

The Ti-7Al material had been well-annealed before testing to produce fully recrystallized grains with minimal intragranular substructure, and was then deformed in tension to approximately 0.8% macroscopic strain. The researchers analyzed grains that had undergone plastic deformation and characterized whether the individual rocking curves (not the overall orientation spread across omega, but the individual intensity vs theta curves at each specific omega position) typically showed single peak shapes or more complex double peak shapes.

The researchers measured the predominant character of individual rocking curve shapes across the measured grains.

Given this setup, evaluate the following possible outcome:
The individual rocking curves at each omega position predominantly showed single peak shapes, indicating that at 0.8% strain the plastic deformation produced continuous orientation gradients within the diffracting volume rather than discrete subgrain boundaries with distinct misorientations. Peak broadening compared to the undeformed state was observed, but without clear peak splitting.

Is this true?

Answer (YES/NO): NO